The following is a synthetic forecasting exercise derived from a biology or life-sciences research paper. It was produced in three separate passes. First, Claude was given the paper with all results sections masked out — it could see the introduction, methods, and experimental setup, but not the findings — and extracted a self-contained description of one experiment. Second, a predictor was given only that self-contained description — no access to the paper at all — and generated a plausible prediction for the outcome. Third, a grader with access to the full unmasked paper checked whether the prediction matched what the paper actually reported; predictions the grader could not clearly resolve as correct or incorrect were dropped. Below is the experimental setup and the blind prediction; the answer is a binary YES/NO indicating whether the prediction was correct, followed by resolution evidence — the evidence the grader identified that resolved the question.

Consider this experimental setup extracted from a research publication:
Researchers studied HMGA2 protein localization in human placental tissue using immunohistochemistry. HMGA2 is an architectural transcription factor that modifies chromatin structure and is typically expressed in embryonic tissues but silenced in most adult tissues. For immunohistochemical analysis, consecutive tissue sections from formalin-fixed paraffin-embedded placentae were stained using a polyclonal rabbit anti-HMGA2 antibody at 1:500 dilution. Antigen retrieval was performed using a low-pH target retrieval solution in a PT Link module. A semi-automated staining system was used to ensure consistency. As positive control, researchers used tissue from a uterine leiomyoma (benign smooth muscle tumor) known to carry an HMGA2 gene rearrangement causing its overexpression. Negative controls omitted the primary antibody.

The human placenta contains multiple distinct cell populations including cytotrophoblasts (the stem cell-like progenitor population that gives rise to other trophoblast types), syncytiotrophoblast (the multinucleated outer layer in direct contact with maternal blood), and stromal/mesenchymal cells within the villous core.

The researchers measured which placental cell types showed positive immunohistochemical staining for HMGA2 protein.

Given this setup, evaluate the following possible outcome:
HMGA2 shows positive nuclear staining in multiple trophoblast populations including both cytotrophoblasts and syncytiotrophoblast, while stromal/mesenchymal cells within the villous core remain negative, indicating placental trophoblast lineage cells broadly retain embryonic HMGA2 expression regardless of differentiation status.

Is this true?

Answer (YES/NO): NO